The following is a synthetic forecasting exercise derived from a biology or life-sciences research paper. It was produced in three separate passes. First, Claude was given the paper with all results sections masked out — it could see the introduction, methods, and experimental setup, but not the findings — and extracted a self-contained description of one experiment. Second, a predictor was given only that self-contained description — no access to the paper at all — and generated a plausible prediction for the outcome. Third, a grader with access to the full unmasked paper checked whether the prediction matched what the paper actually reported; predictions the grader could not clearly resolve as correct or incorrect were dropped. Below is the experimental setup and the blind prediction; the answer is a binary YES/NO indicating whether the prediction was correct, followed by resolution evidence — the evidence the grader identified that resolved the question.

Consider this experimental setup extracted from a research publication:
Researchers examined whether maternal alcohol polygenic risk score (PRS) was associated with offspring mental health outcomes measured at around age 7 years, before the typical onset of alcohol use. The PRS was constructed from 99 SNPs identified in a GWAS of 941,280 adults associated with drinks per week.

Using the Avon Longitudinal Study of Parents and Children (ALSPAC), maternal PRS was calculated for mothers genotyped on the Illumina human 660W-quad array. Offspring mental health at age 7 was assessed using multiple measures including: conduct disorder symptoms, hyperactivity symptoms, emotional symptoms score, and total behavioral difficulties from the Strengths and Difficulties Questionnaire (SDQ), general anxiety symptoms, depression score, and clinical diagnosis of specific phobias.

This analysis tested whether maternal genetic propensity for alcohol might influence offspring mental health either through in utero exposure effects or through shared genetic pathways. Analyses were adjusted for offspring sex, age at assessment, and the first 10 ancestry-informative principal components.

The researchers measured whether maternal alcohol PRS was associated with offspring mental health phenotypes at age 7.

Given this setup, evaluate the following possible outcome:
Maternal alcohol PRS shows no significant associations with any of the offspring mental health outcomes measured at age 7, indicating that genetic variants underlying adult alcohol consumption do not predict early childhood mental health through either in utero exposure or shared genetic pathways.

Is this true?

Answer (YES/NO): YES